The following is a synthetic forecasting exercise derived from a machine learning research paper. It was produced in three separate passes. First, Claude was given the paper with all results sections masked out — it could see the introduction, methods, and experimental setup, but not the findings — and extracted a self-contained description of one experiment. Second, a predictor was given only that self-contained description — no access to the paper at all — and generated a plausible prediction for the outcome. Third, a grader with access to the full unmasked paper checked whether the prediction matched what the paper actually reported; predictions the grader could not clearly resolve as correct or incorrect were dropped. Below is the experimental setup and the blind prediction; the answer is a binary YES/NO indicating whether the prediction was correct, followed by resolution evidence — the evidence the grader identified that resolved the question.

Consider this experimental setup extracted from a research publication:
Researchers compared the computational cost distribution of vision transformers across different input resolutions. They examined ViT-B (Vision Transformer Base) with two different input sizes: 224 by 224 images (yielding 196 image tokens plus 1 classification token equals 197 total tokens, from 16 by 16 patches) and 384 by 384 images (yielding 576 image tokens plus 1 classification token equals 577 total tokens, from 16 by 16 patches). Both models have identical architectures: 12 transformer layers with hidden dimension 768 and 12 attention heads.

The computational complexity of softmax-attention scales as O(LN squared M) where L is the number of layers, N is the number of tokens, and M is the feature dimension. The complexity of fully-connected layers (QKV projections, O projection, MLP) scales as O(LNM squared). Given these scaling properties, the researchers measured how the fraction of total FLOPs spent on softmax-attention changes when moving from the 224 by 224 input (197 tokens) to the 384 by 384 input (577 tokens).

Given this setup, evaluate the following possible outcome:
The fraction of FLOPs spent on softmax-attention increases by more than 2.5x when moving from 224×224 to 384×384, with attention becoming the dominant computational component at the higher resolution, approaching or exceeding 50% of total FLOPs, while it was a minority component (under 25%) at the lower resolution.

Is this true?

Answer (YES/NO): NO